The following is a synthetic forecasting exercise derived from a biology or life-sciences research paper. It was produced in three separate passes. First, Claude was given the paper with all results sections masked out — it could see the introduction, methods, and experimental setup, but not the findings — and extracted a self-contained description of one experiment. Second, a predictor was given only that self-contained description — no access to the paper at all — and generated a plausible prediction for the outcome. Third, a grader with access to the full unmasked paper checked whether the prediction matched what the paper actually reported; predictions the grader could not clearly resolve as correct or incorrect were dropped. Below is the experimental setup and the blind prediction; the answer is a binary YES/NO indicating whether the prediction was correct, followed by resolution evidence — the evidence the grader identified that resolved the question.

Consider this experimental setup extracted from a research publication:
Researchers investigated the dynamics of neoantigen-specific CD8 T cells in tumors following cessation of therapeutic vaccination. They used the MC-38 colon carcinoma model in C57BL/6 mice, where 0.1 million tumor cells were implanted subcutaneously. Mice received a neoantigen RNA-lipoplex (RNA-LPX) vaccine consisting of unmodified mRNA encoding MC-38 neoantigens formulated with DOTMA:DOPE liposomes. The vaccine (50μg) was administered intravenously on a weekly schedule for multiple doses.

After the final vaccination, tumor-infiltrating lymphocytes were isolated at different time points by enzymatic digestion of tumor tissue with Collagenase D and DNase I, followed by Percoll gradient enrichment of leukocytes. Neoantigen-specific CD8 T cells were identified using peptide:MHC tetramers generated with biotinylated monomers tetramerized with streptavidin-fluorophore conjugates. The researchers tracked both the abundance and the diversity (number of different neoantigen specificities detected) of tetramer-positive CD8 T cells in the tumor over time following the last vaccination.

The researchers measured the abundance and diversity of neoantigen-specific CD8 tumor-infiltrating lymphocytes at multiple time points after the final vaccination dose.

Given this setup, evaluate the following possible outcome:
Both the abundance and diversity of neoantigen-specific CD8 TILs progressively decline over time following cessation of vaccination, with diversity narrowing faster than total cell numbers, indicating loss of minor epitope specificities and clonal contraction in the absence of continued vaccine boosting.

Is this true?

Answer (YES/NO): NO